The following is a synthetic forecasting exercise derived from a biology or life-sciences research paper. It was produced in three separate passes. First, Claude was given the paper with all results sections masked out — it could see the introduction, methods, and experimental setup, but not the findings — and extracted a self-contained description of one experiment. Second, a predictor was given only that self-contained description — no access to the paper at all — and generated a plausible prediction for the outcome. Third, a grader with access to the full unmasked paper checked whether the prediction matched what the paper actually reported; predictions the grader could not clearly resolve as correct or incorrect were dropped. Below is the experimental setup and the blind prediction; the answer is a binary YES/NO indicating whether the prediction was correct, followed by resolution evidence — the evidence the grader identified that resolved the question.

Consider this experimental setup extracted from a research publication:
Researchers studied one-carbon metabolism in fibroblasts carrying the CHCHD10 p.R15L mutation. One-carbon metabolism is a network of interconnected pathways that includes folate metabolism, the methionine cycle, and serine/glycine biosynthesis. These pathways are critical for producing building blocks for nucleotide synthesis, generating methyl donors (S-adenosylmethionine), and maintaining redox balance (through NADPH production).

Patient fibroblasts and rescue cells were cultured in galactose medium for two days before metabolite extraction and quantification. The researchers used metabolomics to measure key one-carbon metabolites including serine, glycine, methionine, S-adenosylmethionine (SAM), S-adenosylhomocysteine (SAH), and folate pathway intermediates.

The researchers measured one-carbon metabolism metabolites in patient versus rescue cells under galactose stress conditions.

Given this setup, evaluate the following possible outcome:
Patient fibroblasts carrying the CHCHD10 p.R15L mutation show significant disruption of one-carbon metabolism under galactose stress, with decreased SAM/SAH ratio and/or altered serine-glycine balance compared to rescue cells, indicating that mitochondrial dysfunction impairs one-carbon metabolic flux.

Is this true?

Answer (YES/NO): NO